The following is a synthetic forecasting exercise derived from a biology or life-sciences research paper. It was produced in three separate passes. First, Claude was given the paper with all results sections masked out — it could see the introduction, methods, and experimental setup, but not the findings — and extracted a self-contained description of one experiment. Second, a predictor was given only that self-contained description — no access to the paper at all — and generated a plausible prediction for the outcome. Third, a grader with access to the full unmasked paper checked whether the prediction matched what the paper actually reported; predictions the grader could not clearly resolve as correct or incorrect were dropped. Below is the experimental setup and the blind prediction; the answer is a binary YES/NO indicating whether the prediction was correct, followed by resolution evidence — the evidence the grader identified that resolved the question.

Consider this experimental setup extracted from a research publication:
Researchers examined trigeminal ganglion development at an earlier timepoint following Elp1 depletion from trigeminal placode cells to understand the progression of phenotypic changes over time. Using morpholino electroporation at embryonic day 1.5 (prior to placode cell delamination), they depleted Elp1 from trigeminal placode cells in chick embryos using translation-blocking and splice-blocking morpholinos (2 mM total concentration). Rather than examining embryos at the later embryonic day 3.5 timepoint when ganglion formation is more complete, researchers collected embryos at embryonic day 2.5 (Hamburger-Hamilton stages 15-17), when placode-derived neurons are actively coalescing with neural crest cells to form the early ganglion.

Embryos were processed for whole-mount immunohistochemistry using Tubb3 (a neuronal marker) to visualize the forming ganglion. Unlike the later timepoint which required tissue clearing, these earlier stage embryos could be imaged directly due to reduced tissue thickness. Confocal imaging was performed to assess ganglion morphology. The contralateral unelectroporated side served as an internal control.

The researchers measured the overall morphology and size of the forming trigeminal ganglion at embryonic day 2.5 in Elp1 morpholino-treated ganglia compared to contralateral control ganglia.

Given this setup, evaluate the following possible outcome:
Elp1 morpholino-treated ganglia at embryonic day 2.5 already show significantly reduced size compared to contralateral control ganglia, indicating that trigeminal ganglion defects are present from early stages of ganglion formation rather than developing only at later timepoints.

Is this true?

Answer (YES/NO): YES